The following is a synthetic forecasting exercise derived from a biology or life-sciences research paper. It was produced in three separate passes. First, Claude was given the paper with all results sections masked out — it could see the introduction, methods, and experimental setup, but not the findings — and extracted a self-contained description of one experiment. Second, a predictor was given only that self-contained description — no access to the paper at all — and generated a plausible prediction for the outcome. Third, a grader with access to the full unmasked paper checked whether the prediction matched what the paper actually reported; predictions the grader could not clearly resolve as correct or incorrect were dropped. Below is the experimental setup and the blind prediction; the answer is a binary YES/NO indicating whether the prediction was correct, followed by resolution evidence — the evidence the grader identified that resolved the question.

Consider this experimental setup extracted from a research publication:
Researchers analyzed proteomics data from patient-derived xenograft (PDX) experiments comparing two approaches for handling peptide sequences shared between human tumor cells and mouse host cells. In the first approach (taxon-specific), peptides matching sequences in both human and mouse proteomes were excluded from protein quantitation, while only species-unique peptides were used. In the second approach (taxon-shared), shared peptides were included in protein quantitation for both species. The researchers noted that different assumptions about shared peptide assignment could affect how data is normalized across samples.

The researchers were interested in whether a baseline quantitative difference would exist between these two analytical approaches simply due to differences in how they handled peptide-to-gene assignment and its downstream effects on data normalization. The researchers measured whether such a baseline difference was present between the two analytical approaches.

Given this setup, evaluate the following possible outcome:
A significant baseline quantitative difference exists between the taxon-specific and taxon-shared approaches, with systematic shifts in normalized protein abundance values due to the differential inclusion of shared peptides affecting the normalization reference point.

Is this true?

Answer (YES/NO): YES